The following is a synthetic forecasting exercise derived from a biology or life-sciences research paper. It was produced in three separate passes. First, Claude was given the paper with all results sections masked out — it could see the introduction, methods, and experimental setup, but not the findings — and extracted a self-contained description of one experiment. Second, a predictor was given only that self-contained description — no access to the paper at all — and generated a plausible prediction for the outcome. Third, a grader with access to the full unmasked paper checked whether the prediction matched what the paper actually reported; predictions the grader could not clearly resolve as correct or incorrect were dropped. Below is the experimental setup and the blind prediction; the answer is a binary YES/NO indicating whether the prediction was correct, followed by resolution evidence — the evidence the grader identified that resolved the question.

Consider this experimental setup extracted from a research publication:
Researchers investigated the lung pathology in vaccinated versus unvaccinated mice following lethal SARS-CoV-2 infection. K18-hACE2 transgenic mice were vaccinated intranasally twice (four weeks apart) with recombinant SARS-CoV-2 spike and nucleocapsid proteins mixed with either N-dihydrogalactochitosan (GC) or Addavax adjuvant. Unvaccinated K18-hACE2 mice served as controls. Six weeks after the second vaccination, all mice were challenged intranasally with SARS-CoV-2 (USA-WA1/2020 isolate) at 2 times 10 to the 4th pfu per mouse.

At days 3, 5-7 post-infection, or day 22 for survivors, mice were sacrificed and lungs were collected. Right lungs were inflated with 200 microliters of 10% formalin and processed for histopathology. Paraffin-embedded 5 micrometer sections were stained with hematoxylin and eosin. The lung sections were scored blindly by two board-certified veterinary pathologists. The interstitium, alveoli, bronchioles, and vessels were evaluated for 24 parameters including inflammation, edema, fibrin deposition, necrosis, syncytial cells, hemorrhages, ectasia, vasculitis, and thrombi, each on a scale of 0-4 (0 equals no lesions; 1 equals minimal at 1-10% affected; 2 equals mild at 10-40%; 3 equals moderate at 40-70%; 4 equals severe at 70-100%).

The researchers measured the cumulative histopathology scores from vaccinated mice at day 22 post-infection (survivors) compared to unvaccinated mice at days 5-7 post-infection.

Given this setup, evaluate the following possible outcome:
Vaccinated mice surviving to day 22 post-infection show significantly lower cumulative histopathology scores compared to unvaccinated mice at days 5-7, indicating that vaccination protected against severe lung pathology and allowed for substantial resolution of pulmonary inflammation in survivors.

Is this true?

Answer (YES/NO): YES